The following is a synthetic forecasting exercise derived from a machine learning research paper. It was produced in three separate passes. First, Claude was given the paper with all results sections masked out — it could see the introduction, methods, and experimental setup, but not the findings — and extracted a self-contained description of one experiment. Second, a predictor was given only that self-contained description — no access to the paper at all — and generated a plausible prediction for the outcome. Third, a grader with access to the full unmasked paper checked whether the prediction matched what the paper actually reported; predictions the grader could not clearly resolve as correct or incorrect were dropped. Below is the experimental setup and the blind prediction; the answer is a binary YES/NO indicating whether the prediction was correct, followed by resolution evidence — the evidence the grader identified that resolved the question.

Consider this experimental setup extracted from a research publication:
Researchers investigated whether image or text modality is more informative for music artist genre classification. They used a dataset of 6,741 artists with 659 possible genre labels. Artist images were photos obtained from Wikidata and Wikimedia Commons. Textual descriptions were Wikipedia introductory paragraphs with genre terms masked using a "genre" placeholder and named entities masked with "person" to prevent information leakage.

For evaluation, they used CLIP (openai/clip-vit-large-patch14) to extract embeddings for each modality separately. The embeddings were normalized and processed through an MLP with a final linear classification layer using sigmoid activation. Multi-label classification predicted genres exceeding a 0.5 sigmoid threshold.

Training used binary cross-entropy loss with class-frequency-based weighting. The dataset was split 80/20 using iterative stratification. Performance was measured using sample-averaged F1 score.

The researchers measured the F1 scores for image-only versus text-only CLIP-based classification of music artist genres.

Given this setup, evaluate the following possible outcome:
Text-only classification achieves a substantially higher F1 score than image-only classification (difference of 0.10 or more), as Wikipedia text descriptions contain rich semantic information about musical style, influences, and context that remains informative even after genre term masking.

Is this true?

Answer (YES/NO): NO